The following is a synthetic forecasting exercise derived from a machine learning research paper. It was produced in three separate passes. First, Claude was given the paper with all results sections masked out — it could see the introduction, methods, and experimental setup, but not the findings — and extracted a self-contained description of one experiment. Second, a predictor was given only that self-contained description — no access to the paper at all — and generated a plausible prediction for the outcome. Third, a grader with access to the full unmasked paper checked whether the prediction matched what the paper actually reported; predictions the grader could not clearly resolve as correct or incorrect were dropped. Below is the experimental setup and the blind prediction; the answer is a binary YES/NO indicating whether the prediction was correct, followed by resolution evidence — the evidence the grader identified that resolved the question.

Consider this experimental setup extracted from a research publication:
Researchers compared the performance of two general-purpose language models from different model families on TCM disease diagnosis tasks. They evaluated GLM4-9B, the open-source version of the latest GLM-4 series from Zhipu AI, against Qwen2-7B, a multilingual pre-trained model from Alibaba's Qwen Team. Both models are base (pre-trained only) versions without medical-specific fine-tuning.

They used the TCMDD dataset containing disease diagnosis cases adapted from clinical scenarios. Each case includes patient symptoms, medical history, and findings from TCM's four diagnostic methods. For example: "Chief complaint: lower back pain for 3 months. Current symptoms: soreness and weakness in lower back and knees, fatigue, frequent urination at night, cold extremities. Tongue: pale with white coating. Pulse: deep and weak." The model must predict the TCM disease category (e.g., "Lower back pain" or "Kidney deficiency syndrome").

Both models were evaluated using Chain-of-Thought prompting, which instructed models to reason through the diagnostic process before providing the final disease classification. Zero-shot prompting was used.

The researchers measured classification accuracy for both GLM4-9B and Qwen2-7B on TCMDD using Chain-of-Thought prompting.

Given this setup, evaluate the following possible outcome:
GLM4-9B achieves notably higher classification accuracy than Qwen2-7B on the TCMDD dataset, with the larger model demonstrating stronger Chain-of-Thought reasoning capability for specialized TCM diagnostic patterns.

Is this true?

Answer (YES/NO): NO